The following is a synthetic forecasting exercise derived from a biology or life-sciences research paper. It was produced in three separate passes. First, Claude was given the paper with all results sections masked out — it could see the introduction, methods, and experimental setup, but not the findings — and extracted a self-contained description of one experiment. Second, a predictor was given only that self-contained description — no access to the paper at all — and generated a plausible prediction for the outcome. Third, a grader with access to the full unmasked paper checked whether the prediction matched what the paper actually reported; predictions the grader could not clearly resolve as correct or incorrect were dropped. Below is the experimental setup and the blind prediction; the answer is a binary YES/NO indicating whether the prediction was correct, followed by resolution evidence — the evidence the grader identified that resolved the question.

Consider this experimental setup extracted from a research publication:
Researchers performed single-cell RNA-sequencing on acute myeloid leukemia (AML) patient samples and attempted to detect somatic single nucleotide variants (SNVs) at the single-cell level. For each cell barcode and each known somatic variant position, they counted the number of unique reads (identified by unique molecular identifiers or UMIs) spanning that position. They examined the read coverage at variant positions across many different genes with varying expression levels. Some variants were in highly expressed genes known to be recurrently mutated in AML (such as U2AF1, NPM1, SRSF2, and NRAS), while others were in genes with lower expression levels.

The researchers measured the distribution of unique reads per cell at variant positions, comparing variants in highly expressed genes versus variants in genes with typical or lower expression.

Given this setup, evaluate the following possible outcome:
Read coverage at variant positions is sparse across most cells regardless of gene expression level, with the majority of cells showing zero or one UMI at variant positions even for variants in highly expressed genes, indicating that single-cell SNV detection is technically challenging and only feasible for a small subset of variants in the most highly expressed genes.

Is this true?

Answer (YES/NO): NO